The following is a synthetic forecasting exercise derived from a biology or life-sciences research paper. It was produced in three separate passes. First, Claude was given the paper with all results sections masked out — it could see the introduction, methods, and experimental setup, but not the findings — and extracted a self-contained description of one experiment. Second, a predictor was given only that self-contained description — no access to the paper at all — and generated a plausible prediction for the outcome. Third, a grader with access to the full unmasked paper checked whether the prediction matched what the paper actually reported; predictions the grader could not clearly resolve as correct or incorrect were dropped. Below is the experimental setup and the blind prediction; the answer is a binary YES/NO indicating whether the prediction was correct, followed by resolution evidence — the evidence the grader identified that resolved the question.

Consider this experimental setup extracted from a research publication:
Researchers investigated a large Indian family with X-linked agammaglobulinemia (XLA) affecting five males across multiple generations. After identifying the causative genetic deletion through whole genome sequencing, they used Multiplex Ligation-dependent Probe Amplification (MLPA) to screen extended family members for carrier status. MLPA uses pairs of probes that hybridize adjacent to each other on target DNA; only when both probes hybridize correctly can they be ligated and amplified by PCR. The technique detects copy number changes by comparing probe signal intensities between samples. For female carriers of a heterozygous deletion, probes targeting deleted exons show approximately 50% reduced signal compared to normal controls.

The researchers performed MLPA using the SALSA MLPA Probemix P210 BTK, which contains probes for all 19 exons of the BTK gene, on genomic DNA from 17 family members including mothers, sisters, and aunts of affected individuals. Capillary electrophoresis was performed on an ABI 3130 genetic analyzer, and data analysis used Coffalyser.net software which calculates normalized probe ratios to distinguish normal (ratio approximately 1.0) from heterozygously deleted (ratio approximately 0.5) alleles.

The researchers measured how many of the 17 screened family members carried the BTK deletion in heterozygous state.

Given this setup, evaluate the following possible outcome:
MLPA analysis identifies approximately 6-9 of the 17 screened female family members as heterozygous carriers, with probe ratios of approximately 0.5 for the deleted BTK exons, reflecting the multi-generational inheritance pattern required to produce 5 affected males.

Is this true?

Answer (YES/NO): YES